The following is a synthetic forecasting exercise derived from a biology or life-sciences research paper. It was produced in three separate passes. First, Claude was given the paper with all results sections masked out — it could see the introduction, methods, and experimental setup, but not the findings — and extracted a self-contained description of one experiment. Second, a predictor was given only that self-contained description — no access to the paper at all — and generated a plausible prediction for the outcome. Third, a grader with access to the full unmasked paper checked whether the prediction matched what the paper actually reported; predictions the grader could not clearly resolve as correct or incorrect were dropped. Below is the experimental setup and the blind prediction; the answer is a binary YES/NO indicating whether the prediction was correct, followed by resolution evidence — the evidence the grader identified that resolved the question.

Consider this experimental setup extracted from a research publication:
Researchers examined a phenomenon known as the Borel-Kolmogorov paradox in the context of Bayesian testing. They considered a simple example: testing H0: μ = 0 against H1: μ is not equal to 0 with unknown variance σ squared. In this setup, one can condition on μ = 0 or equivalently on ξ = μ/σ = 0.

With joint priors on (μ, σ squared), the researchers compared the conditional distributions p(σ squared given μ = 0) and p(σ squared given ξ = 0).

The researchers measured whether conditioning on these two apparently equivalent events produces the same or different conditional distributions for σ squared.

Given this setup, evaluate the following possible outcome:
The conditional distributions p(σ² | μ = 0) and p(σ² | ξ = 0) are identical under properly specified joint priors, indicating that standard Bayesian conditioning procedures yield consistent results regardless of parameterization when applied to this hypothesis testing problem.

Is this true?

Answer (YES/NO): NO